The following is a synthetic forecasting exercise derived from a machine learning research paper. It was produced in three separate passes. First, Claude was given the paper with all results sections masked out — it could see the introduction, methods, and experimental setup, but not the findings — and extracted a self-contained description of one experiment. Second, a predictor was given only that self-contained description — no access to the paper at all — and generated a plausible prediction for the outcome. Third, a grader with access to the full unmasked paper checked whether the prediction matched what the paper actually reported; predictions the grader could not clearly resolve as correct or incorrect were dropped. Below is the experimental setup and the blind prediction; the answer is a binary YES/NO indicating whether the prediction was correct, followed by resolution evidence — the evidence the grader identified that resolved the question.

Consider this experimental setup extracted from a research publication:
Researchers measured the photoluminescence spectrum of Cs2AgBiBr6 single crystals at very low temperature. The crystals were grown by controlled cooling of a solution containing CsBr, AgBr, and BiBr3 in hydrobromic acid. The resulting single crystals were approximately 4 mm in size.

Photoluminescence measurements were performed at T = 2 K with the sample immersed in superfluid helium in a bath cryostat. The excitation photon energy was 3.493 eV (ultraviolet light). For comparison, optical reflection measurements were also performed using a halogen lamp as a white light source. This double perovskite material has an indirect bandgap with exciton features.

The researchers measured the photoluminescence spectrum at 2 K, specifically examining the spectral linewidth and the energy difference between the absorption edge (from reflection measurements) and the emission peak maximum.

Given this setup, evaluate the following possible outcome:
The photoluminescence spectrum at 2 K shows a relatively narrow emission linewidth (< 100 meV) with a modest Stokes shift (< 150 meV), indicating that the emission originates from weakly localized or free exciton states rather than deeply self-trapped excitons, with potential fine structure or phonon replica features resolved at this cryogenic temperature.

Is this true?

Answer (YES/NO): NO